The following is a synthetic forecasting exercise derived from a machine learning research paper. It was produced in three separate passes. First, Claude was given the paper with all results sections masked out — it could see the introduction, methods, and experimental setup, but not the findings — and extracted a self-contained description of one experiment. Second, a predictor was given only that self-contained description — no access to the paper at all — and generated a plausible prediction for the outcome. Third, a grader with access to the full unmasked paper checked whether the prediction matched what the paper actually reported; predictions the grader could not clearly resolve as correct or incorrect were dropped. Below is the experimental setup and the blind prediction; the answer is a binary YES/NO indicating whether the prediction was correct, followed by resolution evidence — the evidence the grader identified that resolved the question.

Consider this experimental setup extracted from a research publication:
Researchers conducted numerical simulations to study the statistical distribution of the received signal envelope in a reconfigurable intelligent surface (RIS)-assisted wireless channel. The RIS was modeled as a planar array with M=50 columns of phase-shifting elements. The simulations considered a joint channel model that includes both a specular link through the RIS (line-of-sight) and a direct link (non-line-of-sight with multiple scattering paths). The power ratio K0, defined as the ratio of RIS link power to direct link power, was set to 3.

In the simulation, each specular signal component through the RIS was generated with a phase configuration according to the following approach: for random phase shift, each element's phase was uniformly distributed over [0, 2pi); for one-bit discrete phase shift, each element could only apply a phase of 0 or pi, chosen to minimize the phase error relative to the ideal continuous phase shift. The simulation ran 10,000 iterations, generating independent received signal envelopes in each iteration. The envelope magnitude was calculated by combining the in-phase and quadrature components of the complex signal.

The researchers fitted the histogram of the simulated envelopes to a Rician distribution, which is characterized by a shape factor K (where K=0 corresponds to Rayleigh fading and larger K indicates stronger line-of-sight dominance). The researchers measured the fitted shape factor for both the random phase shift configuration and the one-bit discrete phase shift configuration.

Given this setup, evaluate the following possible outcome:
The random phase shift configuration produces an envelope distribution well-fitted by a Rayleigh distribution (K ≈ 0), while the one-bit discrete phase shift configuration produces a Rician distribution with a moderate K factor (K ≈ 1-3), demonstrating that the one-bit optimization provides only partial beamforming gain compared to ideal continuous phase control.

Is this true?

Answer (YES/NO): NO